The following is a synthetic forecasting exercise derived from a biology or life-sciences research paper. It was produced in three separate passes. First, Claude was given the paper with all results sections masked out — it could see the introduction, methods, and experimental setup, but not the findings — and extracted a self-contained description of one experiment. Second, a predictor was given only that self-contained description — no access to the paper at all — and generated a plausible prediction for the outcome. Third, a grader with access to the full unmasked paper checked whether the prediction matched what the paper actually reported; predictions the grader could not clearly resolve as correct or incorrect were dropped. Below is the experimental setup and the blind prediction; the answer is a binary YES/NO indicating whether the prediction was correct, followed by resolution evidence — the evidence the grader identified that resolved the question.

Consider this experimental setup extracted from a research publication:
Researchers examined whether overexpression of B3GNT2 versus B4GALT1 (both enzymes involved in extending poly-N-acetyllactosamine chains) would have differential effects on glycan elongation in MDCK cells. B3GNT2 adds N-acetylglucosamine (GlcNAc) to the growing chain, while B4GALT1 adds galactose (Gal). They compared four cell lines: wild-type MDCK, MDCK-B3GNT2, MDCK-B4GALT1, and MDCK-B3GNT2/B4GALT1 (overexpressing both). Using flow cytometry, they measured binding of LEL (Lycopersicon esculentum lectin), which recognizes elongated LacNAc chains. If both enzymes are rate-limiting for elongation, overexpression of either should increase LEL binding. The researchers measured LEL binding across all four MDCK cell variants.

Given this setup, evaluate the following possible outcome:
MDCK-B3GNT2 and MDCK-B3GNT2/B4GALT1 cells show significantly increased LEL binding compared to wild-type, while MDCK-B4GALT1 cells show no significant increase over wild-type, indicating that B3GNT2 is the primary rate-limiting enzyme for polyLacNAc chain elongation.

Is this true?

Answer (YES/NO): NO